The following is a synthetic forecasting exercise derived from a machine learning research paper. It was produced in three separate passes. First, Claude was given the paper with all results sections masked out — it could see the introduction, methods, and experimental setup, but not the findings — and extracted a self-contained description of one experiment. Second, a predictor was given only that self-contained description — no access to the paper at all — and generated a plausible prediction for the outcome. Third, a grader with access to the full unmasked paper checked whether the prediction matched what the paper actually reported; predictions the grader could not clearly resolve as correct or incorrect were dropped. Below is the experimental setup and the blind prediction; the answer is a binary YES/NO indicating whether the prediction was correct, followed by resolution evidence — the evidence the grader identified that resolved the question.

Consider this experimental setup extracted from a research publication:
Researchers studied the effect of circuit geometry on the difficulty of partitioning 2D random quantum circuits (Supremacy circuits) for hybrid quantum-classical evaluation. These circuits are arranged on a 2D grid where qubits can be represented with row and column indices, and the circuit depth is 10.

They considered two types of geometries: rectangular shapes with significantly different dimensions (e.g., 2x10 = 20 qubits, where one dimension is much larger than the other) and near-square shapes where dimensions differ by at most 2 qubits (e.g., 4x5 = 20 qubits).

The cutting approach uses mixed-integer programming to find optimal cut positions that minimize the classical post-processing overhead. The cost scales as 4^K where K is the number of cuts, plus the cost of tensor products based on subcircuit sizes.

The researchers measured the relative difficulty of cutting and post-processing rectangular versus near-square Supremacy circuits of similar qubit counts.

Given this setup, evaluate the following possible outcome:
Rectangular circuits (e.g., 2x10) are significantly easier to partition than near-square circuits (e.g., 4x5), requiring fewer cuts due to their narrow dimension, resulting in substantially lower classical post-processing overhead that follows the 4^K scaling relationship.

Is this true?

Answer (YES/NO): YES